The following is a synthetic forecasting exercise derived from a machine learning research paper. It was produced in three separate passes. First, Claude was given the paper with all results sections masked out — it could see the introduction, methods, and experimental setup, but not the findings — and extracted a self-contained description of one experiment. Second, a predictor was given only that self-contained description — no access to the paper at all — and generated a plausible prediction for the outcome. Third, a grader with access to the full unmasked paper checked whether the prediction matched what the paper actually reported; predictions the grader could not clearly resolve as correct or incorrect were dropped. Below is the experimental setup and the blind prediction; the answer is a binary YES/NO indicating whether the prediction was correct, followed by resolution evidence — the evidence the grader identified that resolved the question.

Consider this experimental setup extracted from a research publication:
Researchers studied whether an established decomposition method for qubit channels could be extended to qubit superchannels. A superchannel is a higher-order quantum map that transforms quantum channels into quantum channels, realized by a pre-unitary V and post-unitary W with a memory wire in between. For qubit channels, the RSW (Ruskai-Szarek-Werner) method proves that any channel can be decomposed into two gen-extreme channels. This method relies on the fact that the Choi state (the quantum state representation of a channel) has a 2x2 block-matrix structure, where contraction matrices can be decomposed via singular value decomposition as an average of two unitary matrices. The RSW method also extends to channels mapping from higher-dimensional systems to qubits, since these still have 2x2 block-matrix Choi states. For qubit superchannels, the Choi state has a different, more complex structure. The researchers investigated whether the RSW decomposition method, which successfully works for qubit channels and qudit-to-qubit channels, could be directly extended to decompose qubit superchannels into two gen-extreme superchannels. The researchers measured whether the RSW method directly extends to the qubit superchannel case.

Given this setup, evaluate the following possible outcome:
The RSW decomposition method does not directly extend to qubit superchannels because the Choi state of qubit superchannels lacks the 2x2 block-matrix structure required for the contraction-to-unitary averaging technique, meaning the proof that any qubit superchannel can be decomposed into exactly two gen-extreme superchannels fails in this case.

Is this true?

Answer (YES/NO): YES